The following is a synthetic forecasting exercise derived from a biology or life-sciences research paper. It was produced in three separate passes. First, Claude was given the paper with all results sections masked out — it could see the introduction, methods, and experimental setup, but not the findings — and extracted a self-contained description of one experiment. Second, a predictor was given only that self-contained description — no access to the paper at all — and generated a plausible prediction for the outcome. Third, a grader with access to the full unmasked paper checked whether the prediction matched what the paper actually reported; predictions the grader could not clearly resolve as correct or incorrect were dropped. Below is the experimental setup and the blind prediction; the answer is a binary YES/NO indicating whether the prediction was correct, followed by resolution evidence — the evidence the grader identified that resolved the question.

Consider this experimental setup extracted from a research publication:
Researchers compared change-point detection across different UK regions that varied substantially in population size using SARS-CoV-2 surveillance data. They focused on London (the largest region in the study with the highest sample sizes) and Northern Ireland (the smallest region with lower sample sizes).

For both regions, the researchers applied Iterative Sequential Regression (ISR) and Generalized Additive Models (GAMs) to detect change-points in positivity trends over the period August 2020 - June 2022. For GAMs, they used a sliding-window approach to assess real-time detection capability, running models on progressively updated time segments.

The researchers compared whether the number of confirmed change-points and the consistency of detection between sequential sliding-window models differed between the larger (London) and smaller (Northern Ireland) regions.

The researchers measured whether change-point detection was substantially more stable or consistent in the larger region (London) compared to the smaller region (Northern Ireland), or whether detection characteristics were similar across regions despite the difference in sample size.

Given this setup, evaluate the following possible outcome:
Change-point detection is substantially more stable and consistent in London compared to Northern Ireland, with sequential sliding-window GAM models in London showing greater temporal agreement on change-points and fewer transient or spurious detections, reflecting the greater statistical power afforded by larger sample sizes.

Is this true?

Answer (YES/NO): NO